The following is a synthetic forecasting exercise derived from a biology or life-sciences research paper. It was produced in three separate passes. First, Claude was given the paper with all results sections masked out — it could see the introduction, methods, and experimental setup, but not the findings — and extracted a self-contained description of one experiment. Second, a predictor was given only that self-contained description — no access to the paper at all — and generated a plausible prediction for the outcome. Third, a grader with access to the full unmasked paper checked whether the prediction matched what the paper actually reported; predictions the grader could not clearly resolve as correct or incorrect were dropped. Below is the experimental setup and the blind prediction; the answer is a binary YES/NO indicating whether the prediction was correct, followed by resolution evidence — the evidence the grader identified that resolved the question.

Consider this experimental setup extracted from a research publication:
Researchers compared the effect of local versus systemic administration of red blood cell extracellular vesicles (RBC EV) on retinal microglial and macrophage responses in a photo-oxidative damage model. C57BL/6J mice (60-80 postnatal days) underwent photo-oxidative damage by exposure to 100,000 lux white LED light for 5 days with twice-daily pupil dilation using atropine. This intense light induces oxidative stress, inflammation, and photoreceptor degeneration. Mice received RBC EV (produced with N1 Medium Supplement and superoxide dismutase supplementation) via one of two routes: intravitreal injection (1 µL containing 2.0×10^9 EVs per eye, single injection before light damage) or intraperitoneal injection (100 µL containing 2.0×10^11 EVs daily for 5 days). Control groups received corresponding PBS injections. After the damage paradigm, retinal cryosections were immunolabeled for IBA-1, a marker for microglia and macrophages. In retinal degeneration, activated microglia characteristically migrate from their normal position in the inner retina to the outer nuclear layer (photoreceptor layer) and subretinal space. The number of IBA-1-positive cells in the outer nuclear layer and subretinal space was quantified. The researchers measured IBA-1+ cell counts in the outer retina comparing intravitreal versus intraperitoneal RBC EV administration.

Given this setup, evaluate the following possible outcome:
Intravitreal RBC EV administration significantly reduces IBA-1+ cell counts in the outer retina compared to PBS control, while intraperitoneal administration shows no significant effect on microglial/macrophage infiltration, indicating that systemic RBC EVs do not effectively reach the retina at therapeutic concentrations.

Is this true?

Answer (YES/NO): NO